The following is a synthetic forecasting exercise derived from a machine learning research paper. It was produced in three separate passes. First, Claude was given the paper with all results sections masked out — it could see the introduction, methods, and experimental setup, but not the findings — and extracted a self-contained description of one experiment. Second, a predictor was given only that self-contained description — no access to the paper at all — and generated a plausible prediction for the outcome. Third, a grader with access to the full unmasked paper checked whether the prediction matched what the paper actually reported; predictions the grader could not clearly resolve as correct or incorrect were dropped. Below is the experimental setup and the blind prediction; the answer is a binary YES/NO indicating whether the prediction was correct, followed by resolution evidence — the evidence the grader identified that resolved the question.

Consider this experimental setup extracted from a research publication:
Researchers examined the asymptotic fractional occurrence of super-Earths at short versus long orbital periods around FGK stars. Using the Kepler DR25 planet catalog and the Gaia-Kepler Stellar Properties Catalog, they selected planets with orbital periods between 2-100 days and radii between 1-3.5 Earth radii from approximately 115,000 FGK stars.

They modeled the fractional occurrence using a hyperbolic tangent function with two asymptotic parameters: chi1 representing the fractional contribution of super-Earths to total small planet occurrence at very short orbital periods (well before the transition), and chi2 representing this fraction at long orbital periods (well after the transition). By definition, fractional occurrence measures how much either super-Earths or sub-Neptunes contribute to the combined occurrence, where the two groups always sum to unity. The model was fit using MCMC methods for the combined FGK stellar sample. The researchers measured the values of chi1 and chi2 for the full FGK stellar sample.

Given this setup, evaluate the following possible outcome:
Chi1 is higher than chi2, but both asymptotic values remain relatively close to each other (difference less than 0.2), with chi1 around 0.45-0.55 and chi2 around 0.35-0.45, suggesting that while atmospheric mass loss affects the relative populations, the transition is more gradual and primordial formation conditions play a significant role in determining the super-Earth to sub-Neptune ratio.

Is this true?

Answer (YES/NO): NO